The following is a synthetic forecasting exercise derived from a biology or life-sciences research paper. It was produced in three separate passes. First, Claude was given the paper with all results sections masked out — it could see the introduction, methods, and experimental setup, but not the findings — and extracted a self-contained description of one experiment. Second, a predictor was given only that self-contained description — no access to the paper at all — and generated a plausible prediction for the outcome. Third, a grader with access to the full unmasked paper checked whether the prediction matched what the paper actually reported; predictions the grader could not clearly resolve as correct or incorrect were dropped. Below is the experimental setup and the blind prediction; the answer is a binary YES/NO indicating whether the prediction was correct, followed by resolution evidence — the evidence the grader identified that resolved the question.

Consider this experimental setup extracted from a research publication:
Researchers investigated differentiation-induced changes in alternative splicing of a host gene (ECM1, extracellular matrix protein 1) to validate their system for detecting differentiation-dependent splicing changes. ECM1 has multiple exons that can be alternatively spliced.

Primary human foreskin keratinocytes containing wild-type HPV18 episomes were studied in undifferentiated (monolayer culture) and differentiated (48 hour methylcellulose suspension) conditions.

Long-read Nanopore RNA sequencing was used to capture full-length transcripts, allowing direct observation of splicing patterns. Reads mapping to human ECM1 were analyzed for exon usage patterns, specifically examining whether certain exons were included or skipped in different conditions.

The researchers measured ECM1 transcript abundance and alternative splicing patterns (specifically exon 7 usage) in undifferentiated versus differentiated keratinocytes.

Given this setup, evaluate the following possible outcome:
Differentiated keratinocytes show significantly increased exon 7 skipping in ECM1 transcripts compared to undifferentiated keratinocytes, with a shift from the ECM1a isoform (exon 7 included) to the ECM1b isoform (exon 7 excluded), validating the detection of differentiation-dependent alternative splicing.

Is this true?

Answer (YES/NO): YES